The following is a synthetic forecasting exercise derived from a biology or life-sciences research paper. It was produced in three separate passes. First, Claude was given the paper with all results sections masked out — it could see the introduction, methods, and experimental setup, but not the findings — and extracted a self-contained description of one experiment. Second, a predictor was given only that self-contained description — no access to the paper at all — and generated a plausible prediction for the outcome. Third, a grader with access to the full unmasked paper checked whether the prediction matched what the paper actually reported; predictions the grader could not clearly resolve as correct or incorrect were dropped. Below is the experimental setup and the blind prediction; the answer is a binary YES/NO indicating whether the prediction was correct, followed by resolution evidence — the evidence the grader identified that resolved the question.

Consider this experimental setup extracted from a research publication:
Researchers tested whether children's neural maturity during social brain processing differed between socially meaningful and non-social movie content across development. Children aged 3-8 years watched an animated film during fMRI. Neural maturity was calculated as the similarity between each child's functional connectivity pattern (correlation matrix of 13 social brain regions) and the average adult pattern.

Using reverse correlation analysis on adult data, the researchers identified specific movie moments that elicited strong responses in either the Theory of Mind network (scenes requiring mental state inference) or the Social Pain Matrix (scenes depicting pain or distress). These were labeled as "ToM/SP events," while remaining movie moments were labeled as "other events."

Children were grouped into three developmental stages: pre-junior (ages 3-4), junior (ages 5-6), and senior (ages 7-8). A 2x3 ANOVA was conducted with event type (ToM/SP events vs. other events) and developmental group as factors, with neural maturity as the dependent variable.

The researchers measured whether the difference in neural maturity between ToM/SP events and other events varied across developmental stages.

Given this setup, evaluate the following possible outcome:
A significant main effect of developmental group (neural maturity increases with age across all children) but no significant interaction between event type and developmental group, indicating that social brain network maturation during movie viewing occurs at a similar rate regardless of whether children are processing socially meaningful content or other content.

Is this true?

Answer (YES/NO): NO